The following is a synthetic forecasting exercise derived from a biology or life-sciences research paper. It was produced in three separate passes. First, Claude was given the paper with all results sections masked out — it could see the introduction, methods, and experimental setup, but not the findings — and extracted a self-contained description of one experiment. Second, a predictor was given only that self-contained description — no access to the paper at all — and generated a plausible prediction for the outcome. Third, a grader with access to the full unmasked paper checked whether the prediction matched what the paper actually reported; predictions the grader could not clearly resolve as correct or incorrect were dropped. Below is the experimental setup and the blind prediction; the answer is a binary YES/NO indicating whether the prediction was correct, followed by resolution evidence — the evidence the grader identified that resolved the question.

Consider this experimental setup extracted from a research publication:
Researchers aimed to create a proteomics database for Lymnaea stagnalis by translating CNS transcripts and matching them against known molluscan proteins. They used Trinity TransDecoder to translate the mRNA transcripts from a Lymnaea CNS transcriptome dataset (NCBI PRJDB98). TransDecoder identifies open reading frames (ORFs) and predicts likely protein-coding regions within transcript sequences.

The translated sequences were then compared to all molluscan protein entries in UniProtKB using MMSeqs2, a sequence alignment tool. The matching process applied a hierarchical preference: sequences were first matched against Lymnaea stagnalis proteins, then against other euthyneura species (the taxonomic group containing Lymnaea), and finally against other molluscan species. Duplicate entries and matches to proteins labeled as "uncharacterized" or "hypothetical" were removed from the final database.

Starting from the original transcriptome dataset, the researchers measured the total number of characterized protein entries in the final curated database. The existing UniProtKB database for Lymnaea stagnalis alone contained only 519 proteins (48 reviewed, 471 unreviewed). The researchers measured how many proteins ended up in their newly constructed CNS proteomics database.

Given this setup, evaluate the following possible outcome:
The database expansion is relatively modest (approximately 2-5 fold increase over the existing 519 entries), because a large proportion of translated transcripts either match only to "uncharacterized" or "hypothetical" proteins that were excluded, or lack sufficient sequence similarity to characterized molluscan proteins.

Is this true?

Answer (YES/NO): NO